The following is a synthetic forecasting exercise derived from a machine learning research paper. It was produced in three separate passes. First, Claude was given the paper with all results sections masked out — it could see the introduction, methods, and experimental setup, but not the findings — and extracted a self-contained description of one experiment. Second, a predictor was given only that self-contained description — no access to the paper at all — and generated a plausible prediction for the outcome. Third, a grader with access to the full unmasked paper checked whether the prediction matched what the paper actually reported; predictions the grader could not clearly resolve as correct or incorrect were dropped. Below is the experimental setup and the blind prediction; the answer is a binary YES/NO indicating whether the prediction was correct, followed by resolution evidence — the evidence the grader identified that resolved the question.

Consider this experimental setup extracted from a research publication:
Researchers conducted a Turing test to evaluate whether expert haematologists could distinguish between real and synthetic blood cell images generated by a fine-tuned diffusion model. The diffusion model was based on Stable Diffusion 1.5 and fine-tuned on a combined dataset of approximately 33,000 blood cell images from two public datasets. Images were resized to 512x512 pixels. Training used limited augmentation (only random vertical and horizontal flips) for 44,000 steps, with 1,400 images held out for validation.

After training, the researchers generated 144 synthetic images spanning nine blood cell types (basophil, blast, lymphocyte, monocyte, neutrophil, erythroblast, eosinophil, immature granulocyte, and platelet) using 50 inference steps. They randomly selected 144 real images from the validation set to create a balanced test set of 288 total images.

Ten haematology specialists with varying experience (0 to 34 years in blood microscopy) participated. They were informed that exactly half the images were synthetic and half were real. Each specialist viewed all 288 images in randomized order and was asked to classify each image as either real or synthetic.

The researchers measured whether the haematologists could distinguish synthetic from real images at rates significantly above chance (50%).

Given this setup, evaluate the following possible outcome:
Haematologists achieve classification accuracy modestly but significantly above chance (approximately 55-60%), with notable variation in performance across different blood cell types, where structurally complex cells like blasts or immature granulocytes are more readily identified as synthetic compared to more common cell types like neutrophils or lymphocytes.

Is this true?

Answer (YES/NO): NO